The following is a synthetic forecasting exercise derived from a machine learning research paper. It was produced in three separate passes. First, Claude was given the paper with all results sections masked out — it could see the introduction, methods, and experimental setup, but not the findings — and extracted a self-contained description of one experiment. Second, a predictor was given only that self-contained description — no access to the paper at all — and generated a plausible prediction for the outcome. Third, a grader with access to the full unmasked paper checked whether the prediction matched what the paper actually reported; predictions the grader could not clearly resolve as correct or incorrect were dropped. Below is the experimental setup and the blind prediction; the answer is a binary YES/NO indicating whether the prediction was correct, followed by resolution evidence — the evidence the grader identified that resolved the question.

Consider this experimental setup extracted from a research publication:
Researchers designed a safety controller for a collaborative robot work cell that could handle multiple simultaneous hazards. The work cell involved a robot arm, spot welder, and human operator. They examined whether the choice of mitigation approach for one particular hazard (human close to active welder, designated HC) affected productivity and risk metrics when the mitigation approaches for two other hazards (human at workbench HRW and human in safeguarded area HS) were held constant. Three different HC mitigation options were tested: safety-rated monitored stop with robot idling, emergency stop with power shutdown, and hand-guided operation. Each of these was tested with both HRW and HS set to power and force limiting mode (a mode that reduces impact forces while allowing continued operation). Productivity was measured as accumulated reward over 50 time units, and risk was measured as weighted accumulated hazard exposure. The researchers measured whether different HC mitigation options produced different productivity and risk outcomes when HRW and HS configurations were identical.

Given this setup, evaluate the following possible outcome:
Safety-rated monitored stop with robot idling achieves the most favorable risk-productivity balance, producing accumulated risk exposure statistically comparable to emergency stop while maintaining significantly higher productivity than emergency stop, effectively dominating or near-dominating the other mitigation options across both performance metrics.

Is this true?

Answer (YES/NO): NO